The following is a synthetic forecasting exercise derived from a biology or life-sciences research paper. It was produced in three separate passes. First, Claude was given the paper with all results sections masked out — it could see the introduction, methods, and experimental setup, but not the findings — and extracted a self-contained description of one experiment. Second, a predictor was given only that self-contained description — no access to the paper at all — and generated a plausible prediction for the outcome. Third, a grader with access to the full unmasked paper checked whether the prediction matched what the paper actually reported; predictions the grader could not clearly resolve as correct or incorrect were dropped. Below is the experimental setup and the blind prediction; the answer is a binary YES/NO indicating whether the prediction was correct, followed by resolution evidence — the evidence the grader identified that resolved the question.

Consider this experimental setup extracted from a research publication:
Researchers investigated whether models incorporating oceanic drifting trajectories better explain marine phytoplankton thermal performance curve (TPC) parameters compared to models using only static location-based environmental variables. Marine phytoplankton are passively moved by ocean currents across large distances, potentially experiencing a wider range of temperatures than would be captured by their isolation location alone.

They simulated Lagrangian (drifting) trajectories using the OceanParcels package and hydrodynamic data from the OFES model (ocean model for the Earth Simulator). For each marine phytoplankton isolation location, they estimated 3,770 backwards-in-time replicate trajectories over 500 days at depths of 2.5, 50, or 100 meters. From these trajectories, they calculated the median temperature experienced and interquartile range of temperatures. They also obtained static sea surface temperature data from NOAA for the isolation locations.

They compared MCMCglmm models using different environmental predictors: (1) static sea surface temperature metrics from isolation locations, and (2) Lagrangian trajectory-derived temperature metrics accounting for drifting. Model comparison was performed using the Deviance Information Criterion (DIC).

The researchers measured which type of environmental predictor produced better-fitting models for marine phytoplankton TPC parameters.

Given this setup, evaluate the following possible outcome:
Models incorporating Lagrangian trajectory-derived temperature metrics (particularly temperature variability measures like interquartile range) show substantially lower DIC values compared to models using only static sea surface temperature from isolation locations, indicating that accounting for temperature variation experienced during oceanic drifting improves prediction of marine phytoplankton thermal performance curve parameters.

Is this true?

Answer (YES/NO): YES